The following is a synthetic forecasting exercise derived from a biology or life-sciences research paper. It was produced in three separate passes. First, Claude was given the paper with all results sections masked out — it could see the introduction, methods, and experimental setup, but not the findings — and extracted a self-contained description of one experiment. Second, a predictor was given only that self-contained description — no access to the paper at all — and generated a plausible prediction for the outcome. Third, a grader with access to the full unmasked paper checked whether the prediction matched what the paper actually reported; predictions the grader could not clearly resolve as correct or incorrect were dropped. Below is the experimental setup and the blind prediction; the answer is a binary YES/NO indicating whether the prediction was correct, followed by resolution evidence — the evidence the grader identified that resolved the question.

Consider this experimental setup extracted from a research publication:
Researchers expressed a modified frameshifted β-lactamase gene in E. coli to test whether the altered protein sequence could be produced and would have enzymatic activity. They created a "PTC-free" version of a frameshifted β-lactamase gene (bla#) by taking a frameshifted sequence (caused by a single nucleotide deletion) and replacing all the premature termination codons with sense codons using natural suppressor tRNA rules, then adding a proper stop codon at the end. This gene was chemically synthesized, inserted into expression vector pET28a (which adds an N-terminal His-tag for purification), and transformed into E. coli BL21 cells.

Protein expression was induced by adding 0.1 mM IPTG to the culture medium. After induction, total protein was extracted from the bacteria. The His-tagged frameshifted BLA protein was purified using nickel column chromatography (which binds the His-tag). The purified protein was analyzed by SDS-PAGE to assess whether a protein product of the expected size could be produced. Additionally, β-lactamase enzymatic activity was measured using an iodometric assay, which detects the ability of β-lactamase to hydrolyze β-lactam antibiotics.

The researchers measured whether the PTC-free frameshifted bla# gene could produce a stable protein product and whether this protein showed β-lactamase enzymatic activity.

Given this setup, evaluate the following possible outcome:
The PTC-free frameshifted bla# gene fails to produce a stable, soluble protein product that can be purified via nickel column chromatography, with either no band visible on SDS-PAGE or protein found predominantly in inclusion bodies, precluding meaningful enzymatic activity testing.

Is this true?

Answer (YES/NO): NO